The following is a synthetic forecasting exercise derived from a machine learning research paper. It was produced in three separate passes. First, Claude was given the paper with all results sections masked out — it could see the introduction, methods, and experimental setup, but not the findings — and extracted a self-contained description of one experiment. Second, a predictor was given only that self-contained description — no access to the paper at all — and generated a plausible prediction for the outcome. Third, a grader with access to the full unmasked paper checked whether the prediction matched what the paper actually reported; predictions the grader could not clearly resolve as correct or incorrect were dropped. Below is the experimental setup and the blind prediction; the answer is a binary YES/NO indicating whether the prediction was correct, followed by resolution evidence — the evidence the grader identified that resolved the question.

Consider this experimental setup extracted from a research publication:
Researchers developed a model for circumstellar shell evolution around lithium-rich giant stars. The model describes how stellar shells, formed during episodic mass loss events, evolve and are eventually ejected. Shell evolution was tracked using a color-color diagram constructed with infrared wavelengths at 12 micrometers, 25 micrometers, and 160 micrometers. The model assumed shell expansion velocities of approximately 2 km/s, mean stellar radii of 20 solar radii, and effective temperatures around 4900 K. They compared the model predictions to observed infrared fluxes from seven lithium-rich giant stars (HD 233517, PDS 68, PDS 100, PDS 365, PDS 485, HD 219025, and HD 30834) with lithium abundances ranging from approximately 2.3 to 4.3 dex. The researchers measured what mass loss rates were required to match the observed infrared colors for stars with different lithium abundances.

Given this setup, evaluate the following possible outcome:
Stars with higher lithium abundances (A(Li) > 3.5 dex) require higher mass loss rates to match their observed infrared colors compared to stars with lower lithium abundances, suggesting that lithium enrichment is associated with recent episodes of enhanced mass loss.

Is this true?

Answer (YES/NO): YES